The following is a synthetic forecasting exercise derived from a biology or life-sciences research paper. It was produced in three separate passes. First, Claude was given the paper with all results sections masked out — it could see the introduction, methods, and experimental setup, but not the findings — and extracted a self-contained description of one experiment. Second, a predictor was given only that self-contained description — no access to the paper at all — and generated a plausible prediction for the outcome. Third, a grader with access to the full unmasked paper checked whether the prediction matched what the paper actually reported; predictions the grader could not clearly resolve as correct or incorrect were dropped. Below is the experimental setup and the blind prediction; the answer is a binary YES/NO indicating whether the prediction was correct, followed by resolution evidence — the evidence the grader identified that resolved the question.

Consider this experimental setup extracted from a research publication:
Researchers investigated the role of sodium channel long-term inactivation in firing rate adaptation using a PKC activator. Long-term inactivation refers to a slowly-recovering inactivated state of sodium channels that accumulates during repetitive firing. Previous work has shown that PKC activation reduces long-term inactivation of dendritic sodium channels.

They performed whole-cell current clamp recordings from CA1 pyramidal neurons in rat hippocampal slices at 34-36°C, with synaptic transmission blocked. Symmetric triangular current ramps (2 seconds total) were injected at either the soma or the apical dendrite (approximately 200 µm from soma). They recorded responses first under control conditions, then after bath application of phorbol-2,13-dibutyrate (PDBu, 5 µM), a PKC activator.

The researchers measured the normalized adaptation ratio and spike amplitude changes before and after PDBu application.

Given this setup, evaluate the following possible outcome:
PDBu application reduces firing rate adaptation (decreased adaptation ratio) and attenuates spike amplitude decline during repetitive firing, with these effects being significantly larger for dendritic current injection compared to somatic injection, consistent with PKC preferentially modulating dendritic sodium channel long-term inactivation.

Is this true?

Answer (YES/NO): NO